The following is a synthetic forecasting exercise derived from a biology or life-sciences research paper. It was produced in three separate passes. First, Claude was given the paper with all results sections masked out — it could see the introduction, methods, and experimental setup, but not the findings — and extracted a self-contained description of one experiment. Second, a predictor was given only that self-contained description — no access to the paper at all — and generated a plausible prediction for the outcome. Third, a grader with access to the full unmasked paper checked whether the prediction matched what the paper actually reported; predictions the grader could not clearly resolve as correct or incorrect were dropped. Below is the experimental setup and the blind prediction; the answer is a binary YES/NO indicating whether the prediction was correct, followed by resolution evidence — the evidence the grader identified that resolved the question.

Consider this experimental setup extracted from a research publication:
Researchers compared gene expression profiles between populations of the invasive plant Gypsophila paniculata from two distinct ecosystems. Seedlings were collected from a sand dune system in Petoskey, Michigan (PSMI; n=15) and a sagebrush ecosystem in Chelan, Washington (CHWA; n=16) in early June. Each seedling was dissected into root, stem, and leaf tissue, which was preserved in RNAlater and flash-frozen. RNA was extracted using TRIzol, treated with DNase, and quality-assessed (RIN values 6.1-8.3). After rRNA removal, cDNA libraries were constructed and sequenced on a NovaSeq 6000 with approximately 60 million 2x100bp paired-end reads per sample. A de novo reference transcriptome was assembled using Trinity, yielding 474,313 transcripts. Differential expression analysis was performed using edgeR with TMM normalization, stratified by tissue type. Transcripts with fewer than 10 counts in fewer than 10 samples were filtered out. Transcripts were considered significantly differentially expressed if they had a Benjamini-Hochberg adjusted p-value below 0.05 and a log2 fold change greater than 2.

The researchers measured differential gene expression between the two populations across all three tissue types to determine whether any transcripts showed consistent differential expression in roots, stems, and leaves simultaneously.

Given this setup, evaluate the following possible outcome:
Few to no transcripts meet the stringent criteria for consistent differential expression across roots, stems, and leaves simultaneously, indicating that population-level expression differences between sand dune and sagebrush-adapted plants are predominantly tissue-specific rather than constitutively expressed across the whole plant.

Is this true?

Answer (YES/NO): NO